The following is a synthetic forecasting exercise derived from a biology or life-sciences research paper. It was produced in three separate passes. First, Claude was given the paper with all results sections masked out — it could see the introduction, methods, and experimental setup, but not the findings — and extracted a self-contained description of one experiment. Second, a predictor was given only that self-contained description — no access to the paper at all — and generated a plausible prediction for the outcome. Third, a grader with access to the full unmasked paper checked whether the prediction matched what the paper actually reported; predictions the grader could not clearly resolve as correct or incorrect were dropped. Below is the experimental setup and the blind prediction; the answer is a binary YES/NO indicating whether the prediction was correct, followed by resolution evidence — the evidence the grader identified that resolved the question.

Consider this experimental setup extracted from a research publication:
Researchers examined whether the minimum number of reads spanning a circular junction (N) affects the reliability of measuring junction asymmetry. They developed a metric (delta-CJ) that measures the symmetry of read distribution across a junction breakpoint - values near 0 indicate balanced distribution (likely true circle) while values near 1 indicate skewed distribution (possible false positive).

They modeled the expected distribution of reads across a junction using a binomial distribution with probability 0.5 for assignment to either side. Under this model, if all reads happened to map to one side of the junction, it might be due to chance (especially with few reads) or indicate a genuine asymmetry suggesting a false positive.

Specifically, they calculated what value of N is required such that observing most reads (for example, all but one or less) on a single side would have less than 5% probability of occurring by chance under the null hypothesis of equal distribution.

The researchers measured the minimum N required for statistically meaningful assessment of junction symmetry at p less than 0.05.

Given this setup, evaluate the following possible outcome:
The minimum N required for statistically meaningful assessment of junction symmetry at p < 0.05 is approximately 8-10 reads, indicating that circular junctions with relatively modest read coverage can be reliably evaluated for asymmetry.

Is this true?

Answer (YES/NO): YES